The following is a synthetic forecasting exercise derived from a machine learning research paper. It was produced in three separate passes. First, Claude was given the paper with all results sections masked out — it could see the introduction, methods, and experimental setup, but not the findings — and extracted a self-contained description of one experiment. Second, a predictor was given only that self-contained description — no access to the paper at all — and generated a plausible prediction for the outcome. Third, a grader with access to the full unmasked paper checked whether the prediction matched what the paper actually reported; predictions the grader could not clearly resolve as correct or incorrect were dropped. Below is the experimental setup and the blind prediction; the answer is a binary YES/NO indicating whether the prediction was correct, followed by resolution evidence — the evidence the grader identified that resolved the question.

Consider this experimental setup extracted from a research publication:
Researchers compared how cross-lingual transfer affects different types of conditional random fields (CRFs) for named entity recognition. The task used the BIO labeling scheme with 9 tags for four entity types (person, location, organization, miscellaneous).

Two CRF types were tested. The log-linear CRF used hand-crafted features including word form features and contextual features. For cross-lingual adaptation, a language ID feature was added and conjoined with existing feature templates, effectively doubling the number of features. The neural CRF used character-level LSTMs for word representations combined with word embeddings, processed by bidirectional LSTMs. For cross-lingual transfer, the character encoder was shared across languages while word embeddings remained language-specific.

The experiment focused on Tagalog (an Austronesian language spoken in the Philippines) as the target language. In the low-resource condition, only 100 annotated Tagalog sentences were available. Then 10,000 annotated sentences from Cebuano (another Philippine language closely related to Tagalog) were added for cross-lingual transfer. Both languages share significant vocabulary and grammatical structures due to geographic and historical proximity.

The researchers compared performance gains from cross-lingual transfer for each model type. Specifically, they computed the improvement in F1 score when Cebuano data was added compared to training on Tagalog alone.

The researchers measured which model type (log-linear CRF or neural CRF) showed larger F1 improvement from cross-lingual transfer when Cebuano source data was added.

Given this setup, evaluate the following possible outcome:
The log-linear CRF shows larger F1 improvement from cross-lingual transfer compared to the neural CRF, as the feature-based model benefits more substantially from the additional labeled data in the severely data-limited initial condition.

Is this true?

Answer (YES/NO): NO